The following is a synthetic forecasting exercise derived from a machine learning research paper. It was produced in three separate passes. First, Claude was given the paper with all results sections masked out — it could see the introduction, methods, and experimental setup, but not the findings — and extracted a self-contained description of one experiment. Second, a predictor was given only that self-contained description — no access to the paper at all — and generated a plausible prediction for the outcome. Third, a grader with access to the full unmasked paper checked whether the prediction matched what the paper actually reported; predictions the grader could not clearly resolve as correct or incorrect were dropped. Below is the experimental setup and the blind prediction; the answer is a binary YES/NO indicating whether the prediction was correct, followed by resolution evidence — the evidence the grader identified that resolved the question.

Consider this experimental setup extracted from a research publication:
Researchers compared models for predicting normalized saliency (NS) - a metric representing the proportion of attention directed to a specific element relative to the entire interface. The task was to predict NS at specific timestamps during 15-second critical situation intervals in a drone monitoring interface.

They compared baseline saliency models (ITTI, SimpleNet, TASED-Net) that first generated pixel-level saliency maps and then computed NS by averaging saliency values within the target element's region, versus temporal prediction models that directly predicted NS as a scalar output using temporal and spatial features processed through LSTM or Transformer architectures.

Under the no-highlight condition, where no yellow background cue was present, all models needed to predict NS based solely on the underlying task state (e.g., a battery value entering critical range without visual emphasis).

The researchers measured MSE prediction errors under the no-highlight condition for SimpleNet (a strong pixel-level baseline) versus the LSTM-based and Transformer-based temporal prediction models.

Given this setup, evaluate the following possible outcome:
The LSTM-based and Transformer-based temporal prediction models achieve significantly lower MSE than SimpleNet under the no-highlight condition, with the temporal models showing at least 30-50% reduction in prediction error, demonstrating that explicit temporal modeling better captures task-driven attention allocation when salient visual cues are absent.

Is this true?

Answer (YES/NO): NO